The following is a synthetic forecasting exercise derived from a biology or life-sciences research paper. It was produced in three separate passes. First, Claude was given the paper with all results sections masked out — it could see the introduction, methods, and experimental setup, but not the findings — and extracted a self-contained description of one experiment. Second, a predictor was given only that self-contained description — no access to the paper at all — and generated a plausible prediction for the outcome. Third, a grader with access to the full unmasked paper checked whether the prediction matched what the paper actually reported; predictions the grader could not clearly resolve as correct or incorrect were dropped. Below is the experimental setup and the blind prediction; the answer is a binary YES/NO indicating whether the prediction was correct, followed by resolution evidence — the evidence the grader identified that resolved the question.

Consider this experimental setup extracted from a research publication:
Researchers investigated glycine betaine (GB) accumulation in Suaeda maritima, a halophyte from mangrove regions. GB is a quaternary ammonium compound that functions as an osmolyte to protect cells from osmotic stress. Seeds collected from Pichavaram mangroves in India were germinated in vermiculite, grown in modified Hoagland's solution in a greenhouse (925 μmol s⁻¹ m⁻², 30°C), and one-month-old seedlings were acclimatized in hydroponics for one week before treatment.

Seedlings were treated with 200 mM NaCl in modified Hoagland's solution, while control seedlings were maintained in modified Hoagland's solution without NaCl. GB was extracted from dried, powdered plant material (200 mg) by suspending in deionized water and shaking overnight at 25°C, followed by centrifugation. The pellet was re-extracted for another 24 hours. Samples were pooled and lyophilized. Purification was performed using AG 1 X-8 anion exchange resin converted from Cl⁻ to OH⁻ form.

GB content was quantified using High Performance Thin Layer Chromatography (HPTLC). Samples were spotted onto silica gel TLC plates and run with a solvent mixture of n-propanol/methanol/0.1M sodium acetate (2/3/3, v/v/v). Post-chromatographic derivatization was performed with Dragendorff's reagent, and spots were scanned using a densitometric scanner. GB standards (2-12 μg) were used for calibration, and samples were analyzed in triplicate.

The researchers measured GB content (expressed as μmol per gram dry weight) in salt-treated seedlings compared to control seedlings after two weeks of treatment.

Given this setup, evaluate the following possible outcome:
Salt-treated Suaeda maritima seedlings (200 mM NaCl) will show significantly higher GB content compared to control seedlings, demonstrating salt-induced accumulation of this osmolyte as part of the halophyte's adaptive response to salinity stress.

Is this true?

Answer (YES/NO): YES